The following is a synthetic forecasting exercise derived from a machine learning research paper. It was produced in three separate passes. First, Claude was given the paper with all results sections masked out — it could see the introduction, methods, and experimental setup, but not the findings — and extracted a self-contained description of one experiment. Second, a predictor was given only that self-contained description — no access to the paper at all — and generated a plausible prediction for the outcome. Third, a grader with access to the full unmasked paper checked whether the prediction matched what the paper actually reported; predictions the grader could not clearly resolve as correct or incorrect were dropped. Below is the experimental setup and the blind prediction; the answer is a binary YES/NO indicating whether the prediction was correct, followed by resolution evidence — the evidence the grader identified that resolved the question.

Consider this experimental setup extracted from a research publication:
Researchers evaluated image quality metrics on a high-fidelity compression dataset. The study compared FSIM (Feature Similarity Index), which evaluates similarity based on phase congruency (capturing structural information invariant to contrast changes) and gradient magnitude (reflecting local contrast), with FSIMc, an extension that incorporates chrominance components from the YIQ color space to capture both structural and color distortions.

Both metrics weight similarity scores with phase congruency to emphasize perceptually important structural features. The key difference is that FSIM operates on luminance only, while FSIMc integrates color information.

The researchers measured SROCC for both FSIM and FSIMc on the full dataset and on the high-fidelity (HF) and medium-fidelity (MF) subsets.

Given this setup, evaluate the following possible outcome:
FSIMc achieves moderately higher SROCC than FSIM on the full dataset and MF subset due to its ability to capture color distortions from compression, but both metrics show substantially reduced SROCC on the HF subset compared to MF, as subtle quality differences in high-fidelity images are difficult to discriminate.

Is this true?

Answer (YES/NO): NO